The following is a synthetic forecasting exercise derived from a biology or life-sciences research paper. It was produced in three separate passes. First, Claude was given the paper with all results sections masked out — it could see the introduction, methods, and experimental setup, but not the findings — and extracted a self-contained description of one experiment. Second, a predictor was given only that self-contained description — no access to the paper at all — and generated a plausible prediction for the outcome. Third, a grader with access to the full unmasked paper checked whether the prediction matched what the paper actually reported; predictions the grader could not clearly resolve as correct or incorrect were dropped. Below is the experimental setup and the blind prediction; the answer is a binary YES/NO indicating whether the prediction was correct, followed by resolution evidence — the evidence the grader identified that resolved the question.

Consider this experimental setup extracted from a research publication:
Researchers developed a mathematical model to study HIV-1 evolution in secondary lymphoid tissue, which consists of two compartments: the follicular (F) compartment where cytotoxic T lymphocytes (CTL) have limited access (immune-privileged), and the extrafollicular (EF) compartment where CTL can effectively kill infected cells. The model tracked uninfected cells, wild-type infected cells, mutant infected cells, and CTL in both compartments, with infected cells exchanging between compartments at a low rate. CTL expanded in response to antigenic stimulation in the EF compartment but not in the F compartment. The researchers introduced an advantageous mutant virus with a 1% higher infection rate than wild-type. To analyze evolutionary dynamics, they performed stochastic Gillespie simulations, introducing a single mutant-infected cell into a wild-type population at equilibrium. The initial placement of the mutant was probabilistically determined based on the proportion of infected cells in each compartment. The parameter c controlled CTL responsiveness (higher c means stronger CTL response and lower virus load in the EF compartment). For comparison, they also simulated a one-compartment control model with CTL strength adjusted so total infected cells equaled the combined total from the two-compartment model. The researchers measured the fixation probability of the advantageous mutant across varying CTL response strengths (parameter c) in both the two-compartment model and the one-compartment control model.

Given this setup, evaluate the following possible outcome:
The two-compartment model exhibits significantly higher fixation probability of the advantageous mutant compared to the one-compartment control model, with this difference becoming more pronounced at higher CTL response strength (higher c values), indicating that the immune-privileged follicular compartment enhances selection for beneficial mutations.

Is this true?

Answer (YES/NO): NO